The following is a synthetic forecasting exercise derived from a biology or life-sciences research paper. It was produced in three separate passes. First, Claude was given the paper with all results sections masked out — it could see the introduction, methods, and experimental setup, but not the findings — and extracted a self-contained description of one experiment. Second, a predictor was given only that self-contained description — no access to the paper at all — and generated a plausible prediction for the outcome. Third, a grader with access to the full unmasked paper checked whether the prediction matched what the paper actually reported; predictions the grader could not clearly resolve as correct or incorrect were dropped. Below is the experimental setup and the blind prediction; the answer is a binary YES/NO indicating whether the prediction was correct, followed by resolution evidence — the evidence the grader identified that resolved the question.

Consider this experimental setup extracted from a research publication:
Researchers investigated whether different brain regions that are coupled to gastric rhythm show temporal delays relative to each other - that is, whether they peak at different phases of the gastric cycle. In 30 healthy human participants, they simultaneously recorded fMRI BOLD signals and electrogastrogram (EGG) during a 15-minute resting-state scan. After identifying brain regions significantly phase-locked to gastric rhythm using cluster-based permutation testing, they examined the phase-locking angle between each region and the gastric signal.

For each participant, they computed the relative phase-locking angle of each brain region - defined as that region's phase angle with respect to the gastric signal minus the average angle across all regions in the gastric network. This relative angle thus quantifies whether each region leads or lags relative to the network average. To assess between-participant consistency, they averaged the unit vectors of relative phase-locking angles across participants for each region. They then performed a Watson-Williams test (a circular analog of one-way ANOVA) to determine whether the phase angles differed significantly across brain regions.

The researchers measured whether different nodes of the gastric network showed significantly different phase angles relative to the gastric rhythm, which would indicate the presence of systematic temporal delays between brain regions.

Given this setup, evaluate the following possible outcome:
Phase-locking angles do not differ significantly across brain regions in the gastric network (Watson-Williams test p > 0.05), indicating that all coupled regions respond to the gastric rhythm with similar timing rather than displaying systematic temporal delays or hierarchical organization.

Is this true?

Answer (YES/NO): NO